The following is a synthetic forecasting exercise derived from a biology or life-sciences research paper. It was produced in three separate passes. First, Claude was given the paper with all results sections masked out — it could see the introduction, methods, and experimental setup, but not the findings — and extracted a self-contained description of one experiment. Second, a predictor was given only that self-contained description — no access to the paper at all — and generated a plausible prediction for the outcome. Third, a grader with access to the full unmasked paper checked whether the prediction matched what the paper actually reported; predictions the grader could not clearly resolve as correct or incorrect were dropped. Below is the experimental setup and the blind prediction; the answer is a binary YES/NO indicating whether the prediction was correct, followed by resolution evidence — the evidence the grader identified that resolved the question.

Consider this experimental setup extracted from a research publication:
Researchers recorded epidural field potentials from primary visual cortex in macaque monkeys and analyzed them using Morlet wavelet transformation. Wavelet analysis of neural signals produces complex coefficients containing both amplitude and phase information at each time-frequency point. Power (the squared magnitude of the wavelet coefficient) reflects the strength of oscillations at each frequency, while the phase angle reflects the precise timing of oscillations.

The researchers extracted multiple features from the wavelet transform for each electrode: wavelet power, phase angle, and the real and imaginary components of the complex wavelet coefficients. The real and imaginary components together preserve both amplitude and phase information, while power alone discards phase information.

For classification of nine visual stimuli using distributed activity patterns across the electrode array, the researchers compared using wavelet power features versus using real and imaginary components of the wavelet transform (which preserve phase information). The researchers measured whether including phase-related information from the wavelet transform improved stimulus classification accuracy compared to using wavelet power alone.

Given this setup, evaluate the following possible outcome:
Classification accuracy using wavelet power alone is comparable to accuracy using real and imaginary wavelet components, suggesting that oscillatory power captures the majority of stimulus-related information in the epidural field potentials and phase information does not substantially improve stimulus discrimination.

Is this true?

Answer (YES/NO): NO